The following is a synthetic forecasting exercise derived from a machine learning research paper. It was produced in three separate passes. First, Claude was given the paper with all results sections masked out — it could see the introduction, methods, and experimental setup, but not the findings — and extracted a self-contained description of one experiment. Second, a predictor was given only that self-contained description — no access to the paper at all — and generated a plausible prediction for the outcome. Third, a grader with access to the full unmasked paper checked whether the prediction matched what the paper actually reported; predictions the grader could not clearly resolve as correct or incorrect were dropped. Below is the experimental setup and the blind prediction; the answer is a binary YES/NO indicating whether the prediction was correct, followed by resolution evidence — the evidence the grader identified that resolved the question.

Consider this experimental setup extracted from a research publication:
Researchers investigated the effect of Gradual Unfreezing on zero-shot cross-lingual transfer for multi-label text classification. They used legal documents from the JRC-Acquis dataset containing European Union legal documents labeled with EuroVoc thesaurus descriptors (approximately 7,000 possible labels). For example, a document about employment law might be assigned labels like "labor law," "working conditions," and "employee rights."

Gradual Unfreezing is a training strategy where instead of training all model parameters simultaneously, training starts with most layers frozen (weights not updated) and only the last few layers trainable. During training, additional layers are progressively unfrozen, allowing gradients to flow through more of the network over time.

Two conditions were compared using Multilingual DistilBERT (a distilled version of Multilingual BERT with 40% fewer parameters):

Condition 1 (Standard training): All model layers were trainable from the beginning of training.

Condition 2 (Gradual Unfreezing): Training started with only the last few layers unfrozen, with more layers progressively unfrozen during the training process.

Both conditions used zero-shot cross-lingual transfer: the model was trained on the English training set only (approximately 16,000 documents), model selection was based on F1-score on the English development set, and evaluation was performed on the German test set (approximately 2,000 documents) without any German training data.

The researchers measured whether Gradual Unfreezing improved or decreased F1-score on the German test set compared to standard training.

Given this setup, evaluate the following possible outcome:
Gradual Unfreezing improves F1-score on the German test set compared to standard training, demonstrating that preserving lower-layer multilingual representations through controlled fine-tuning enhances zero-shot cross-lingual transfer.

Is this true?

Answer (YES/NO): YES